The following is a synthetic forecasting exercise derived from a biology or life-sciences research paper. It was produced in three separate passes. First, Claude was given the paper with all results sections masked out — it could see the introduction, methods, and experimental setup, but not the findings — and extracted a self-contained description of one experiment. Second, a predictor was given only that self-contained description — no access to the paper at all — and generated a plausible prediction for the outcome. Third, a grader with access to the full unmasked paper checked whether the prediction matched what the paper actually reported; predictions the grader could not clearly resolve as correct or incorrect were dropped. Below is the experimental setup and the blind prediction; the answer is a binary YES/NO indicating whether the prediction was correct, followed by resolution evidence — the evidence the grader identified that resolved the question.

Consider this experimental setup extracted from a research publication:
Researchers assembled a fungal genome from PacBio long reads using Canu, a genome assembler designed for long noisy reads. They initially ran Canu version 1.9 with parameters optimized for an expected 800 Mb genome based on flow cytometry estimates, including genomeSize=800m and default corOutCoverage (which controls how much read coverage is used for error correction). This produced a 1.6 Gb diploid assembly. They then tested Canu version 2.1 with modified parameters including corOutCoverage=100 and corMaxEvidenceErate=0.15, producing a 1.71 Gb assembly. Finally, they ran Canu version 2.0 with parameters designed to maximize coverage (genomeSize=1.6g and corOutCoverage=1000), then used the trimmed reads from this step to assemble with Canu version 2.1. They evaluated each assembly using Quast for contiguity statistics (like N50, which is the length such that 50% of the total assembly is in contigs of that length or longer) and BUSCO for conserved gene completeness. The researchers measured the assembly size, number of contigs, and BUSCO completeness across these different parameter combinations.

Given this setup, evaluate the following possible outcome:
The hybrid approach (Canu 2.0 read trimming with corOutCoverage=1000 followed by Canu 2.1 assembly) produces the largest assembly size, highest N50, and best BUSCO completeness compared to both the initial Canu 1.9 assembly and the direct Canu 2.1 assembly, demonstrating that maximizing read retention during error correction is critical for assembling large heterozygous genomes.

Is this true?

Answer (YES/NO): NO